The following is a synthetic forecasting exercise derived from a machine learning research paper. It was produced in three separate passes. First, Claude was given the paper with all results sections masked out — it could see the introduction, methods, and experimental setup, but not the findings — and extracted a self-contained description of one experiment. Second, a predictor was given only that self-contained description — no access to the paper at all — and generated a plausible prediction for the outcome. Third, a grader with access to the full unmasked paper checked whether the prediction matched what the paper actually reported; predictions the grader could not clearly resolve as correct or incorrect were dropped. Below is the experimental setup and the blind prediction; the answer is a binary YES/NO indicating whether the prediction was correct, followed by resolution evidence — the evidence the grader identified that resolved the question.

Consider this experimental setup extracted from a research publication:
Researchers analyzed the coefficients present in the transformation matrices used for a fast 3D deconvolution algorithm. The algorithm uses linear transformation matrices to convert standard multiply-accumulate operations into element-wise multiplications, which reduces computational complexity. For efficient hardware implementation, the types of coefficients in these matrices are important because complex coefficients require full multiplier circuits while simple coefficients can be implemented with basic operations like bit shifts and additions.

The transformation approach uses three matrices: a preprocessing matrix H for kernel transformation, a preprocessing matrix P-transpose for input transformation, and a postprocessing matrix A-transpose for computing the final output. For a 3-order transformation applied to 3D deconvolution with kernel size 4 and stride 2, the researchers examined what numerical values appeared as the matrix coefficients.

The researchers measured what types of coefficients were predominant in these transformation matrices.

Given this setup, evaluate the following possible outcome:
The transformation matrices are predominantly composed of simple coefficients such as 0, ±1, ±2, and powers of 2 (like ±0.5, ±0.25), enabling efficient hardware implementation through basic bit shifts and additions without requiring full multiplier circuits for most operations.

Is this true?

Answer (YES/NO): YES